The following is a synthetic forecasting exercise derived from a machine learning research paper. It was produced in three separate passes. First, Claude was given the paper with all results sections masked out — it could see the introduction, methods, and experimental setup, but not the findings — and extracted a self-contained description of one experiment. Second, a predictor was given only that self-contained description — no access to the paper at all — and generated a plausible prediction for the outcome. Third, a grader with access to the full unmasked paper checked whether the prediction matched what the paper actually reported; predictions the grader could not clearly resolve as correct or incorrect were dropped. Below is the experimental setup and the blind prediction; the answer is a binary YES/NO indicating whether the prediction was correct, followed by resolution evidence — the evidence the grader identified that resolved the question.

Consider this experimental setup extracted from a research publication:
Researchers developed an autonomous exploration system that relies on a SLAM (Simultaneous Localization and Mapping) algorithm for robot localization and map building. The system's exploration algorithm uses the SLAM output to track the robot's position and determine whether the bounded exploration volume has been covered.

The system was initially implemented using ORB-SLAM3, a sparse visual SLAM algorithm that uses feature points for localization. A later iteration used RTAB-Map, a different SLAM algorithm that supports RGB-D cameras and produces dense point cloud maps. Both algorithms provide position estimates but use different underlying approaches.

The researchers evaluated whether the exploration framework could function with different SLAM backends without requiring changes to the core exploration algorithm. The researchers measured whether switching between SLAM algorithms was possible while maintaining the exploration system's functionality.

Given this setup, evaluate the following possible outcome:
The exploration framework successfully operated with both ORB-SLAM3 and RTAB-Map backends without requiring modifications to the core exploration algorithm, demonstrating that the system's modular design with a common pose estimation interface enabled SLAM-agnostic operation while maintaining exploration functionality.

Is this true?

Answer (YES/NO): NO